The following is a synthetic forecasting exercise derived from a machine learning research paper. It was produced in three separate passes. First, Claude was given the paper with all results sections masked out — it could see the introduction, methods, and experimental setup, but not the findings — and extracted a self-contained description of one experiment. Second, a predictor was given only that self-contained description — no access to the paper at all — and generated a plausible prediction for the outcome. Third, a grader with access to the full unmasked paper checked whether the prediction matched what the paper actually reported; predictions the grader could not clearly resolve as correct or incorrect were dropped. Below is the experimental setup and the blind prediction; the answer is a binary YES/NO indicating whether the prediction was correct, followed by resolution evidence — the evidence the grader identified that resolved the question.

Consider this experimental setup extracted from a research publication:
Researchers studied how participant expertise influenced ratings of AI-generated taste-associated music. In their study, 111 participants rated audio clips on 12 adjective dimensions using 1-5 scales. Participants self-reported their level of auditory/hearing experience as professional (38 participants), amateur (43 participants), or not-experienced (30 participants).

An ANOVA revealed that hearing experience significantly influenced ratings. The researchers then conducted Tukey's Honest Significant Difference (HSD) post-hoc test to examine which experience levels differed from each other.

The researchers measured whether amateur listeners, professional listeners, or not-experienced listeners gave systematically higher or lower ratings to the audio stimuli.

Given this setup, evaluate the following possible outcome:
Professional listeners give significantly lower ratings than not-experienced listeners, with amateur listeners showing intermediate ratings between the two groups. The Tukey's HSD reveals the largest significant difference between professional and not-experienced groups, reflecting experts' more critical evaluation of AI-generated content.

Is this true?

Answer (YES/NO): NO